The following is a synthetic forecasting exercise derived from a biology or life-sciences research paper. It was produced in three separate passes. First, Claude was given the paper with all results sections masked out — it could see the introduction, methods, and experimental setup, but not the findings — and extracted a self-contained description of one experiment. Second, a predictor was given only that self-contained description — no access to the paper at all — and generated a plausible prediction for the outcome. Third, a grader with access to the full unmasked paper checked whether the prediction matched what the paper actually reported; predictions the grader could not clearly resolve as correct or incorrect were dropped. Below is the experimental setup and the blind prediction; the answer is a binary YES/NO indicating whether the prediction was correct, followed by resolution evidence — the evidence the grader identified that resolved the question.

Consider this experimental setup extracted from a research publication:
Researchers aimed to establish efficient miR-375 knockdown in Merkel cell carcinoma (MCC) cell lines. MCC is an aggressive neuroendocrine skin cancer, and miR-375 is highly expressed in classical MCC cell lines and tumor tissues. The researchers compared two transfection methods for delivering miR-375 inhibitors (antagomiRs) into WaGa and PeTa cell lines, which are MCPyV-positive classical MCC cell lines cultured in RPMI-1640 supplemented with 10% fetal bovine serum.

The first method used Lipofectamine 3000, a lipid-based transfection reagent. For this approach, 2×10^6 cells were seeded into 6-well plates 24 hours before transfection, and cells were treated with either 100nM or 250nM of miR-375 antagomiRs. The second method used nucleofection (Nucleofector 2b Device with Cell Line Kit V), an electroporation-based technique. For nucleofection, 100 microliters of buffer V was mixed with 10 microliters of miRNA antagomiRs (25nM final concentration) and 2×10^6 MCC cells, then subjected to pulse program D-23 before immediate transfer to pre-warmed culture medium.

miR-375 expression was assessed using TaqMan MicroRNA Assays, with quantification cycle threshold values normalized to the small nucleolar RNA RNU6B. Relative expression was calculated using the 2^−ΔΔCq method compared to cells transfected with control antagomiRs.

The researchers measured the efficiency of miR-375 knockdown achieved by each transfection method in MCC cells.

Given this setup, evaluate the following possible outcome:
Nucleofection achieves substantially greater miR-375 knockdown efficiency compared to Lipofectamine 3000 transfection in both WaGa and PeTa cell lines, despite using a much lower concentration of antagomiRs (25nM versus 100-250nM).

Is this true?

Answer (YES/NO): YES